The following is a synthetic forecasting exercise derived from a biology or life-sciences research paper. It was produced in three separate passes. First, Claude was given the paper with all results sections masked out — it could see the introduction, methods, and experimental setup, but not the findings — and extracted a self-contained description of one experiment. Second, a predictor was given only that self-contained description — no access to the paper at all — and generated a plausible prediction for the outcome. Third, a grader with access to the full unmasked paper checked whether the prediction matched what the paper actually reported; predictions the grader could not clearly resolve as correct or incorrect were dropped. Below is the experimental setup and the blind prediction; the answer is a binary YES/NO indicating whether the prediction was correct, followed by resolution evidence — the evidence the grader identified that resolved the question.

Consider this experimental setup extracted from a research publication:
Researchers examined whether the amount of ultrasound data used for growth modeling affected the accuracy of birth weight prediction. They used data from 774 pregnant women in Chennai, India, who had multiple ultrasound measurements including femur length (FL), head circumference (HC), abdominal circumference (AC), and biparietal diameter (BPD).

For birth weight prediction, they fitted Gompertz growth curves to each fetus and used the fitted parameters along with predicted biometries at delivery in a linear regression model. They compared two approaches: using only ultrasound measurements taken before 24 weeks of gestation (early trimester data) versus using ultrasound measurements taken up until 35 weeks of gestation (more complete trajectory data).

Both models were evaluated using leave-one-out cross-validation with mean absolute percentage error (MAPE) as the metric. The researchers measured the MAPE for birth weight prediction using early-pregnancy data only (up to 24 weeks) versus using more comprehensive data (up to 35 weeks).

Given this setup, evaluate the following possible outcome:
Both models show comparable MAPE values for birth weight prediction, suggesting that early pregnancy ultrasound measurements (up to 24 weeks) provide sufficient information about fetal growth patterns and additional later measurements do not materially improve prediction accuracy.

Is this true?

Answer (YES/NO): NO